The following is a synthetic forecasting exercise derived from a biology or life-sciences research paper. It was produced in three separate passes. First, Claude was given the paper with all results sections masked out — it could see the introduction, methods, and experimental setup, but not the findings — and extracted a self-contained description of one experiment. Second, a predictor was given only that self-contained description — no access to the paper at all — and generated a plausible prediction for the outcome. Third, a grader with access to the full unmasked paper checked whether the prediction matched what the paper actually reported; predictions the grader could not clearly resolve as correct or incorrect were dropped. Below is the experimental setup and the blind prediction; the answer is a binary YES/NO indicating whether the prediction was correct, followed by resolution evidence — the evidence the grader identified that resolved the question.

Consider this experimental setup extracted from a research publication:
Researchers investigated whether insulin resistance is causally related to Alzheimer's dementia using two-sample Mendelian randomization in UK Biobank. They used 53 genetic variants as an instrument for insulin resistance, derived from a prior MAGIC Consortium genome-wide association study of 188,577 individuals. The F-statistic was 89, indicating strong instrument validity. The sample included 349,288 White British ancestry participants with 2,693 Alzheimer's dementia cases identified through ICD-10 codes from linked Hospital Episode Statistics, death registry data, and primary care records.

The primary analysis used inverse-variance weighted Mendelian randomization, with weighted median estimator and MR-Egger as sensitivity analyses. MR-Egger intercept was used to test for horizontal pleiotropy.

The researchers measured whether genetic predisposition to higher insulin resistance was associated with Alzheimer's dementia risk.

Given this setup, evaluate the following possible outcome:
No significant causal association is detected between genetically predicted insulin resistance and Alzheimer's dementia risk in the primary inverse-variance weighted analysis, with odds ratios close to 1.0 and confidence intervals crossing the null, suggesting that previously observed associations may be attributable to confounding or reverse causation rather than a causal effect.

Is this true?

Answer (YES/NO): NO